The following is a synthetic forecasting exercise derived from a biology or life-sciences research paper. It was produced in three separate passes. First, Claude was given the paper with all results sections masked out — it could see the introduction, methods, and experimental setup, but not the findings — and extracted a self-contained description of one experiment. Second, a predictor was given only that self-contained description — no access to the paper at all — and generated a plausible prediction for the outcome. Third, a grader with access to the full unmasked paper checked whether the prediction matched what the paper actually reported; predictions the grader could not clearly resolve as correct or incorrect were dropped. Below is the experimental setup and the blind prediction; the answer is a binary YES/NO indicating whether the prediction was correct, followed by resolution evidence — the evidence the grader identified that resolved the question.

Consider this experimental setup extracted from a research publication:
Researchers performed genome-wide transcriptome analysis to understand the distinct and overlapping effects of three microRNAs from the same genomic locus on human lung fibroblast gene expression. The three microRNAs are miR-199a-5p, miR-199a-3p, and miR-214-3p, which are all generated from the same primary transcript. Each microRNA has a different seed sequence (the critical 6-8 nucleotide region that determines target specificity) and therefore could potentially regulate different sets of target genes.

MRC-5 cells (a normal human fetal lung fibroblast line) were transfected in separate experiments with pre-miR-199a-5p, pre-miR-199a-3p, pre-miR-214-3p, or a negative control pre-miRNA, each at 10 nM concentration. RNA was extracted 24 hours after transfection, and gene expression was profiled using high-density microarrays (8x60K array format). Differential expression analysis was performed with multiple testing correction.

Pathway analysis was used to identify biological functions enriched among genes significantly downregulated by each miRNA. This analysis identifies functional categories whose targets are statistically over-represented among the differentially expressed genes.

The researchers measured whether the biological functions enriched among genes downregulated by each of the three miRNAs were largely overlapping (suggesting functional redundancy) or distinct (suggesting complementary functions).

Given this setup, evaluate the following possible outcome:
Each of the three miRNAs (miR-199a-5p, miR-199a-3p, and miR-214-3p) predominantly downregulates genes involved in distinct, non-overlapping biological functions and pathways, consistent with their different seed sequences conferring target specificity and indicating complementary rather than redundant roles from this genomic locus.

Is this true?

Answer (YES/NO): NO